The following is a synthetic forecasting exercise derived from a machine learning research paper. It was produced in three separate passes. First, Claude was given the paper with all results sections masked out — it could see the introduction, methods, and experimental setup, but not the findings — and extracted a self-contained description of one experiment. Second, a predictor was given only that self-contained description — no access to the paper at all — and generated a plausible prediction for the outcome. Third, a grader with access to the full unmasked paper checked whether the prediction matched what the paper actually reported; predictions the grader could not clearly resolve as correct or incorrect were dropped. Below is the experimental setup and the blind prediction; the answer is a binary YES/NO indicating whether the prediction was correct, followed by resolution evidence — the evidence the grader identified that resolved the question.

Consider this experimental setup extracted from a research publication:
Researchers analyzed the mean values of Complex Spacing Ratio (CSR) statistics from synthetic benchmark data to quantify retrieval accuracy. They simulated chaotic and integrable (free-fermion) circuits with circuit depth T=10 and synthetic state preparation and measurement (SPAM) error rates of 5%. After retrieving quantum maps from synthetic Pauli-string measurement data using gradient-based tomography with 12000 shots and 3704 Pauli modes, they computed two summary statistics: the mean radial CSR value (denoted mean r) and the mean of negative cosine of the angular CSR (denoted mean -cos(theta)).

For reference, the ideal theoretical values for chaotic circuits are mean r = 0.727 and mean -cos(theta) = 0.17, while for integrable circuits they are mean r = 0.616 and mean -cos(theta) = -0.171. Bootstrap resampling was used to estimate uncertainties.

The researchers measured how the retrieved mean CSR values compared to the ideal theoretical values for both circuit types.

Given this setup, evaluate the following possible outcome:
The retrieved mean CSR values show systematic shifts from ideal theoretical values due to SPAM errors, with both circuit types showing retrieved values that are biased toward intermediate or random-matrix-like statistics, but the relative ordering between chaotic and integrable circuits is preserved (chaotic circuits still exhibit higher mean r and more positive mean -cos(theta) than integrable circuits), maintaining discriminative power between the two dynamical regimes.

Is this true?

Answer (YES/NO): NO